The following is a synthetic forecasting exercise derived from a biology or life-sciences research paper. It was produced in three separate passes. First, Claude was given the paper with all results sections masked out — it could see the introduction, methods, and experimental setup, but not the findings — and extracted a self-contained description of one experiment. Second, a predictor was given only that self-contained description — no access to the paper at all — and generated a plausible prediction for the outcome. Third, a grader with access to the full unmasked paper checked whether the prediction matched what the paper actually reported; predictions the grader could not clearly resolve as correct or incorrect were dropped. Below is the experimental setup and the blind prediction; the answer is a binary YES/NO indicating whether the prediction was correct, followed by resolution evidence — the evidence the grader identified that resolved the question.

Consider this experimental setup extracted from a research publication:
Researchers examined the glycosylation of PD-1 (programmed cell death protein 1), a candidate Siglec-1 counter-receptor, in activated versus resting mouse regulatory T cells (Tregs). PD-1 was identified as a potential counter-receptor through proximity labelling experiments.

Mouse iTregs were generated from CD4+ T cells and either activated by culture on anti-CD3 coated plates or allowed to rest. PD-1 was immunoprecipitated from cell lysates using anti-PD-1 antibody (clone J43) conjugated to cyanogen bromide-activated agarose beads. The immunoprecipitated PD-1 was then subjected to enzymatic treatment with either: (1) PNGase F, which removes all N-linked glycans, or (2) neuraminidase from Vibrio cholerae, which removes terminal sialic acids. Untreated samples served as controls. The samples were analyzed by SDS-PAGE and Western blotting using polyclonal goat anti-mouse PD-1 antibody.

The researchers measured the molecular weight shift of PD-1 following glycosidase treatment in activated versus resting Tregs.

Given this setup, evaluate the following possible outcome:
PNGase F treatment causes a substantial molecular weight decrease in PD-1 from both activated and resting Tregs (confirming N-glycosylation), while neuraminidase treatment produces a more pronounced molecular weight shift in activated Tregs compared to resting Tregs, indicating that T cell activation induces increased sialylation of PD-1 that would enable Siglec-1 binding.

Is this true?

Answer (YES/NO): NO